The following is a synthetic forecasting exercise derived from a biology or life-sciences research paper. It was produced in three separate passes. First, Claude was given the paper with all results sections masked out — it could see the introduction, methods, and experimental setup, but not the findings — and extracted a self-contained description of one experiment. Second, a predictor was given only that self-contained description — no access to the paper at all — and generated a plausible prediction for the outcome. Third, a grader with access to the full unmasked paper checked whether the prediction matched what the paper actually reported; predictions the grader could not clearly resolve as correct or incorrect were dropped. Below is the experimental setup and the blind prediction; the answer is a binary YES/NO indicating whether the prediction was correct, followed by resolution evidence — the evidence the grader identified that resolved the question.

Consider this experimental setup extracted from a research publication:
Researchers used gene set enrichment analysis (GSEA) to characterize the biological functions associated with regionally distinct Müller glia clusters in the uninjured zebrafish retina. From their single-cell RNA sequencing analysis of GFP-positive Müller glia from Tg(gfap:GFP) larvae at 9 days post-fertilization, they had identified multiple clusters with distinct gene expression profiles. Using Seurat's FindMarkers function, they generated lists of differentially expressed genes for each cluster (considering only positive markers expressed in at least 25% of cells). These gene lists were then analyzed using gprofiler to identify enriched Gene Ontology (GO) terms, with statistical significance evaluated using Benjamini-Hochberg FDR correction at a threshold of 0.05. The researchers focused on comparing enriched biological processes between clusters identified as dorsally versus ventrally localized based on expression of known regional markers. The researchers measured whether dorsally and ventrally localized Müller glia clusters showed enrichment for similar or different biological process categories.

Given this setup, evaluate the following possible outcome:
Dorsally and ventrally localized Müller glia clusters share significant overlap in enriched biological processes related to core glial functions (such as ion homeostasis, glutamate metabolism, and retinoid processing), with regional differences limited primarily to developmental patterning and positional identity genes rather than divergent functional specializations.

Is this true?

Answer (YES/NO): NO